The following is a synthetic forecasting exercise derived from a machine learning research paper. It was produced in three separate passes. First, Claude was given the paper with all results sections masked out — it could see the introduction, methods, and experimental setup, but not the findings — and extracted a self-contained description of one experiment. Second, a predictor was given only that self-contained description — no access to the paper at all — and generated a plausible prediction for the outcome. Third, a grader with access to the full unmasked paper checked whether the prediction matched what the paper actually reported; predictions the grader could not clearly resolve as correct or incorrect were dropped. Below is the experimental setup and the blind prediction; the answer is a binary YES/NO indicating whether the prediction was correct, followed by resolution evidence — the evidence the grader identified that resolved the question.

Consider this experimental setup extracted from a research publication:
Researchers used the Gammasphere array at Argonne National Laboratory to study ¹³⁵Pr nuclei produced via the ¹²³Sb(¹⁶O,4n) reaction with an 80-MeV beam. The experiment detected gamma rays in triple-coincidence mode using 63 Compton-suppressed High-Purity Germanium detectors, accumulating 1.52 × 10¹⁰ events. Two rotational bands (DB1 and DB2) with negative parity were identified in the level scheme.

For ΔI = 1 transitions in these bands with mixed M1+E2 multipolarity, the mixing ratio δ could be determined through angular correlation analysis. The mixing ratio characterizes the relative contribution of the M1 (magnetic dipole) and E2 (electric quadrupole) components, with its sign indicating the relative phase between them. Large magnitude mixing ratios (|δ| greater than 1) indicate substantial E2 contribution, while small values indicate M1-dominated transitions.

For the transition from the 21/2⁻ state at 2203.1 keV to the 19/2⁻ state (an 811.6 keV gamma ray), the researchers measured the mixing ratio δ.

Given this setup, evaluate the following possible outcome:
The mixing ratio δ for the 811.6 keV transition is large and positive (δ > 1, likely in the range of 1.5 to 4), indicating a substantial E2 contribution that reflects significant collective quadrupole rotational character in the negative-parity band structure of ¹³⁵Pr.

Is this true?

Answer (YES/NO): NO